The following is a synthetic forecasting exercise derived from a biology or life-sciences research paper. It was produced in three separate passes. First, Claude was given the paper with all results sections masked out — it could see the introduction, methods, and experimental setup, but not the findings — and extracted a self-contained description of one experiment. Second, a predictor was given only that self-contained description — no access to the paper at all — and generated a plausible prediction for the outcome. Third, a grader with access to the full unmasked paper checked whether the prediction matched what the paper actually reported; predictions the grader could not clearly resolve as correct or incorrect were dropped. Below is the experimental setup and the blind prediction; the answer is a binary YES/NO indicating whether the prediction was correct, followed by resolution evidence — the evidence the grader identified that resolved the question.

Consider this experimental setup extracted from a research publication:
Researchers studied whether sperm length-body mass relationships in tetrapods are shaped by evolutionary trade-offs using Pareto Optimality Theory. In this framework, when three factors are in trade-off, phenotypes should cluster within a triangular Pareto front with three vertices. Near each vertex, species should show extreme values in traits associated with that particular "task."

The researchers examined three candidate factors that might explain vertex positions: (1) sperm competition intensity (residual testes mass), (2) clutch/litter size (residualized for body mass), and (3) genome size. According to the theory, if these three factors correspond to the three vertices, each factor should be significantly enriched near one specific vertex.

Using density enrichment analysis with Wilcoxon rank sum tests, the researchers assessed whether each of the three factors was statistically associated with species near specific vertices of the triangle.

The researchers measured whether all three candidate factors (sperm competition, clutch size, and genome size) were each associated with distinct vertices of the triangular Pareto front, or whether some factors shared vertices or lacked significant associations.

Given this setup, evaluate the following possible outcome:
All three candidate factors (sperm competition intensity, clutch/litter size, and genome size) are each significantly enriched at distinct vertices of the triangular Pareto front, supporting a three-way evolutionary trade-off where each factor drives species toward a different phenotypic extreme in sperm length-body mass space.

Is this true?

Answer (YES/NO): NO